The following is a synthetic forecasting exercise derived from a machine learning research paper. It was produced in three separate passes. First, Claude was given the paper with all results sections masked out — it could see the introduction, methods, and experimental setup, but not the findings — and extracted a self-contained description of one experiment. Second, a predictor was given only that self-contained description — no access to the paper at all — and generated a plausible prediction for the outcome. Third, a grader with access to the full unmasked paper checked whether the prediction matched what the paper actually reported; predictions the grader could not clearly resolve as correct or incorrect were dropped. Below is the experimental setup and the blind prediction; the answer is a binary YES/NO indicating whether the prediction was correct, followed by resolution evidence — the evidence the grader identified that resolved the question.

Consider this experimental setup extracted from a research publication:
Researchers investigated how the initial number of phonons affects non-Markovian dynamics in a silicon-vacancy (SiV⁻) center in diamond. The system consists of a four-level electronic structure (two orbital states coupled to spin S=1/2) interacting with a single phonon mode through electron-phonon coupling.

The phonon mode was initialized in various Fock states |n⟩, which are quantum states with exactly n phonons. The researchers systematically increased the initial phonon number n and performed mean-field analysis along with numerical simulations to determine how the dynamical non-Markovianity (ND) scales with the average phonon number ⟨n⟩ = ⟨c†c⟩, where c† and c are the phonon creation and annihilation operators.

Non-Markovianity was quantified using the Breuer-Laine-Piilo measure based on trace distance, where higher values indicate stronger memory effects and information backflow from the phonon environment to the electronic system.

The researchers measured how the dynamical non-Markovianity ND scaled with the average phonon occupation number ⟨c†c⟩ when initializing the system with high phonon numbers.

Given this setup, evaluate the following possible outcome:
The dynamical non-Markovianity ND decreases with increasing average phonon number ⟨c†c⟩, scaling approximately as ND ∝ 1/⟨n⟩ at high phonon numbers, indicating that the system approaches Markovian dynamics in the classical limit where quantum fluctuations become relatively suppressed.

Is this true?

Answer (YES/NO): NO